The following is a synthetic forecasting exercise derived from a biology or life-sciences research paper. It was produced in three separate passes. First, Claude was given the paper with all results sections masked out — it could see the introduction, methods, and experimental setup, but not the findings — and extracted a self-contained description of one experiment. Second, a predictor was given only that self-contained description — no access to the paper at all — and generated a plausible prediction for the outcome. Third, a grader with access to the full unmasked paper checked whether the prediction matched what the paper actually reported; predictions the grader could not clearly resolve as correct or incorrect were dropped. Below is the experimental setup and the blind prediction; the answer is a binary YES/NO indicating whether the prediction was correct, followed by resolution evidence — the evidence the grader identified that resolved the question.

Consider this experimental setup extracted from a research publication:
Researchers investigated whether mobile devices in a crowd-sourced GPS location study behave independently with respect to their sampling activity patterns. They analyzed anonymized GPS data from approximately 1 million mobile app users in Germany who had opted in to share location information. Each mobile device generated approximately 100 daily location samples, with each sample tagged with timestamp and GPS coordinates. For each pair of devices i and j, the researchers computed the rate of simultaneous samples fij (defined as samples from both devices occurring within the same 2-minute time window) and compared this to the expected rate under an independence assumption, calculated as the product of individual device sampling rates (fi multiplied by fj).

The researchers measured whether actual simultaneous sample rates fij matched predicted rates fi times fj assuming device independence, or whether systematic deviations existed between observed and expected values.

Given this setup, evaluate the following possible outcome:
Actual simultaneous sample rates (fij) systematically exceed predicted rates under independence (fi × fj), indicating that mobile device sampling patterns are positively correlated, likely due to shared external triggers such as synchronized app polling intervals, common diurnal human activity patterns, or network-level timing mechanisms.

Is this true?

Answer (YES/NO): YES